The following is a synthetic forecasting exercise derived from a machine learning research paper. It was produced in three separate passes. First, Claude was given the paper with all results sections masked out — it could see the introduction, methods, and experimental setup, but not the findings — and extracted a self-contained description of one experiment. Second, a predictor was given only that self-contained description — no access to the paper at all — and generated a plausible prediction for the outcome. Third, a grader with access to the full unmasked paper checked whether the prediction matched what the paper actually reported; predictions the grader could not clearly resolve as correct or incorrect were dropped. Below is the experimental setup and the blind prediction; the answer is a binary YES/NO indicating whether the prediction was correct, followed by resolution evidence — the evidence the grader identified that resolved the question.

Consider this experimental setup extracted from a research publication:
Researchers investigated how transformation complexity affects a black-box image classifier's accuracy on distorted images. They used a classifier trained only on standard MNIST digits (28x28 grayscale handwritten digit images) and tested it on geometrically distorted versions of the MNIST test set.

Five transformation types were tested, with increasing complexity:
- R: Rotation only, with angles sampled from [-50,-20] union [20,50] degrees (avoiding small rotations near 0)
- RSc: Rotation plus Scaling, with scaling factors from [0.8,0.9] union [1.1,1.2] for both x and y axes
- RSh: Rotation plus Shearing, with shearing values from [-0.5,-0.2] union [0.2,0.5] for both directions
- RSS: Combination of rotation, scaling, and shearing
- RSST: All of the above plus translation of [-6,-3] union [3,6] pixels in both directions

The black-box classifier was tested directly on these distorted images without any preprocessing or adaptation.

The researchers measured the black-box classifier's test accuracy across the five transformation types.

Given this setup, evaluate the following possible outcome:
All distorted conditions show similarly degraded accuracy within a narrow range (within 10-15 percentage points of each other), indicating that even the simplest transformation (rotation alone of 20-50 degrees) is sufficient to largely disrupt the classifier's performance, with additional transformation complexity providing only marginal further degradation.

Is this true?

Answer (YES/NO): NO